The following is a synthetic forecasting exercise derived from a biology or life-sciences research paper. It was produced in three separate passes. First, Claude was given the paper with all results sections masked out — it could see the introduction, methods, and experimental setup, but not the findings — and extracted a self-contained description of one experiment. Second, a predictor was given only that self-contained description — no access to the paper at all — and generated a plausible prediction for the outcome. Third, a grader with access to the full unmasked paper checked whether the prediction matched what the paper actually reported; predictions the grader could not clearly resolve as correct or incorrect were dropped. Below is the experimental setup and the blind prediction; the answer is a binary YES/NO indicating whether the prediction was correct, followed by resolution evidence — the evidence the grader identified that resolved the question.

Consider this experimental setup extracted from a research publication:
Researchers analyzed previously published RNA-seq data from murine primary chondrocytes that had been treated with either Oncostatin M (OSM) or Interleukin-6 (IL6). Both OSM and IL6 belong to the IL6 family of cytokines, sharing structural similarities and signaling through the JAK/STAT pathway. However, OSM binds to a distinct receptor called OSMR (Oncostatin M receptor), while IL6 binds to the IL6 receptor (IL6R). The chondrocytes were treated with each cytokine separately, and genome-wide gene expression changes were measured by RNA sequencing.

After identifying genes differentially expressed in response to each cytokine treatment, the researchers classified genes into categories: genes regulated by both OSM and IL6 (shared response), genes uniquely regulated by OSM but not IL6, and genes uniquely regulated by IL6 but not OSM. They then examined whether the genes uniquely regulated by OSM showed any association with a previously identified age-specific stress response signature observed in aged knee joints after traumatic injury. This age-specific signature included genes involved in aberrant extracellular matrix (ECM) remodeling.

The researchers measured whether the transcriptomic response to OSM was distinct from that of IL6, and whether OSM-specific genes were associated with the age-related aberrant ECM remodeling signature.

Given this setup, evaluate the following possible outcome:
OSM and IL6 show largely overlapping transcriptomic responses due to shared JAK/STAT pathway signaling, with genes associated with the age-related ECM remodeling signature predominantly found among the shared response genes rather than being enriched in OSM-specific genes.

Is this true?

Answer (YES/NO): NO